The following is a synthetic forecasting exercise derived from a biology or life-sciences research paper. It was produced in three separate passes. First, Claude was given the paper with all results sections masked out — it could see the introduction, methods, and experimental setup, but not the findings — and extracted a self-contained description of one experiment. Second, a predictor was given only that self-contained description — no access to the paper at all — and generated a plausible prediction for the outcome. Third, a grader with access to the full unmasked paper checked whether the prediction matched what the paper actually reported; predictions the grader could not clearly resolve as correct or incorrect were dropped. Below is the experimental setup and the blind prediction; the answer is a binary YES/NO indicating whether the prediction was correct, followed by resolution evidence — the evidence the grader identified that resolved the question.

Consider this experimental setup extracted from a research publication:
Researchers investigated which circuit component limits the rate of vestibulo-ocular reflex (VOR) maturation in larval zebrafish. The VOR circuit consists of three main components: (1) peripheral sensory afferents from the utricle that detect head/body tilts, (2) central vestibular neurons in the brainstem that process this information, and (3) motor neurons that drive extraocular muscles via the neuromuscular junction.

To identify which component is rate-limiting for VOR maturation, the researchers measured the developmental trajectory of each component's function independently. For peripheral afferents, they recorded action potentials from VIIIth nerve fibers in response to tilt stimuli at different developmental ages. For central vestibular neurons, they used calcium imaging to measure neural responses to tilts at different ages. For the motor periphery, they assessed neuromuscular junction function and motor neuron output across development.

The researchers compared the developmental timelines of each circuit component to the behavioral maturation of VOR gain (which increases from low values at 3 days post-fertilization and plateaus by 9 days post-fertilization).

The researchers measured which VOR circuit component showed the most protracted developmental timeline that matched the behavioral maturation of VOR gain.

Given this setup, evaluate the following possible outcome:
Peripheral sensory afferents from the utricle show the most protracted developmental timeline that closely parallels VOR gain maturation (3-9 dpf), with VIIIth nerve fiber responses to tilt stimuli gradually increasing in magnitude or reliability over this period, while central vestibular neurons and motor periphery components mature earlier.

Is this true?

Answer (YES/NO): NO